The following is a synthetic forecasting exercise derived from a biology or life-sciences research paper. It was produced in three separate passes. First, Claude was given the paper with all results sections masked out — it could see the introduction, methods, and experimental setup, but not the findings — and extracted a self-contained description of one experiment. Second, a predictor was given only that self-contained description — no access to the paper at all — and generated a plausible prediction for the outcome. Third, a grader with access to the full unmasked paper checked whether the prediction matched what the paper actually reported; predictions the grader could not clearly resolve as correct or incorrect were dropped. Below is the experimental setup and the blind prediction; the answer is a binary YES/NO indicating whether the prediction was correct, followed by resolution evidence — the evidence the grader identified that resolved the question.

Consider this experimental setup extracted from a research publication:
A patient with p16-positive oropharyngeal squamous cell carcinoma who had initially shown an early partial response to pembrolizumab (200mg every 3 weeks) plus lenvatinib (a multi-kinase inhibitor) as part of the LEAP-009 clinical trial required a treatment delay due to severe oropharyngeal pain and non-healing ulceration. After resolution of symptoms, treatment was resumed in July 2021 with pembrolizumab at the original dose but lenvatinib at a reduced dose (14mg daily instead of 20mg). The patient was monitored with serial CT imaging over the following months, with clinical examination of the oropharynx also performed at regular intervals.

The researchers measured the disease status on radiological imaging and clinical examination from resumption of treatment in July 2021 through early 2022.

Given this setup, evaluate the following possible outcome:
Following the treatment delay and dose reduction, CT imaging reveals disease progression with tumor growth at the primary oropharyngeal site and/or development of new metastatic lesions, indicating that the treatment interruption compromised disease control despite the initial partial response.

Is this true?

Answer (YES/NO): NO